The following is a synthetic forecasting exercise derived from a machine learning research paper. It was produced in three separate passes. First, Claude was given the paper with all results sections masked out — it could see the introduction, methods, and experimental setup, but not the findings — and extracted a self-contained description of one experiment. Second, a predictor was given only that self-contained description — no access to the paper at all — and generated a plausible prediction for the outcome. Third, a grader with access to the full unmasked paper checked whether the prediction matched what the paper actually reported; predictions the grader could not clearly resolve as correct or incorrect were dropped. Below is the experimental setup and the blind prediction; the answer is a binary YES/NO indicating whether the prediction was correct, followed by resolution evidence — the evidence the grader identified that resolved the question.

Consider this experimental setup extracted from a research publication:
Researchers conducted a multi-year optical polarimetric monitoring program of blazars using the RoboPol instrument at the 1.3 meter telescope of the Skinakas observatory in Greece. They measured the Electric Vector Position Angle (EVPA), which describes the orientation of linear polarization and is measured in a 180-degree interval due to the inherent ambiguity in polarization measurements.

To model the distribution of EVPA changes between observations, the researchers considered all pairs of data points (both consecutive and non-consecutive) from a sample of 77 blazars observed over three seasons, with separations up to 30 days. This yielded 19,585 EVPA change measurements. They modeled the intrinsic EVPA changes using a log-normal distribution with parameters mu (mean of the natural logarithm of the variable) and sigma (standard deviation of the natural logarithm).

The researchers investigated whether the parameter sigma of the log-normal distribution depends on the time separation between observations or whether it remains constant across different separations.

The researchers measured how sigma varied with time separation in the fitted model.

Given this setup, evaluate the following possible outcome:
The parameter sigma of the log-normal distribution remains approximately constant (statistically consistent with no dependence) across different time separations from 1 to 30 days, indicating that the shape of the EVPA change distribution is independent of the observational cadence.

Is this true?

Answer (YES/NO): YES